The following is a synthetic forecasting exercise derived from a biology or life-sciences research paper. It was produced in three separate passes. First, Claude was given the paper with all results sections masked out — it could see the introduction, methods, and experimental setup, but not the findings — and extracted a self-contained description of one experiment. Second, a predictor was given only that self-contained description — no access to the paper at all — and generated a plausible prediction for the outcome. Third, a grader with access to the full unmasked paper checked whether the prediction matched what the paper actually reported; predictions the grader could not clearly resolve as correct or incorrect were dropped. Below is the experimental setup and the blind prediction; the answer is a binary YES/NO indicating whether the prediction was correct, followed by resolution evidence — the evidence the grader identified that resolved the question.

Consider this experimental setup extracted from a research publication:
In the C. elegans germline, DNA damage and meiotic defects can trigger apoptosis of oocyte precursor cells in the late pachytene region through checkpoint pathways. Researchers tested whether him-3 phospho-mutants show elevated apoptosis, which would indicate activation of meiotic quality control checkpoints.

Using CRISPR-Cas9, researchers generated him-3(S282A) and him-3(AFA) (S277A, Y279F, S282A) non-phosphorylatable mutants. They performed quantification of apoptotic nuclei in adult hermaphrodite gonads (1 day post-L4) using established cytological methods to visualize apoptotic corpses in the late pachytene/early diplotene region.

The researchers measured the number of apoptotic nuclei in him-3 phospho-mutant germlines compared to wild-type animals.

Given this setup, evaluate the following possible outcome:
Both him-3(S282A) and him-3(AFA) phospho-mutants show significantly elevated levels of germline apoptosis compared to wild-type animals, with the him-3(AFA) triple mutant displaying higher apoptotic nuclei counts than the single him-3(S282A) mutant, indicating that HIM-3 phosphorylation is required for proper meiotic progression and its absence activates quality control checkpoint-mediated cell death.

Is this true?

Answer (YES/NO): NO